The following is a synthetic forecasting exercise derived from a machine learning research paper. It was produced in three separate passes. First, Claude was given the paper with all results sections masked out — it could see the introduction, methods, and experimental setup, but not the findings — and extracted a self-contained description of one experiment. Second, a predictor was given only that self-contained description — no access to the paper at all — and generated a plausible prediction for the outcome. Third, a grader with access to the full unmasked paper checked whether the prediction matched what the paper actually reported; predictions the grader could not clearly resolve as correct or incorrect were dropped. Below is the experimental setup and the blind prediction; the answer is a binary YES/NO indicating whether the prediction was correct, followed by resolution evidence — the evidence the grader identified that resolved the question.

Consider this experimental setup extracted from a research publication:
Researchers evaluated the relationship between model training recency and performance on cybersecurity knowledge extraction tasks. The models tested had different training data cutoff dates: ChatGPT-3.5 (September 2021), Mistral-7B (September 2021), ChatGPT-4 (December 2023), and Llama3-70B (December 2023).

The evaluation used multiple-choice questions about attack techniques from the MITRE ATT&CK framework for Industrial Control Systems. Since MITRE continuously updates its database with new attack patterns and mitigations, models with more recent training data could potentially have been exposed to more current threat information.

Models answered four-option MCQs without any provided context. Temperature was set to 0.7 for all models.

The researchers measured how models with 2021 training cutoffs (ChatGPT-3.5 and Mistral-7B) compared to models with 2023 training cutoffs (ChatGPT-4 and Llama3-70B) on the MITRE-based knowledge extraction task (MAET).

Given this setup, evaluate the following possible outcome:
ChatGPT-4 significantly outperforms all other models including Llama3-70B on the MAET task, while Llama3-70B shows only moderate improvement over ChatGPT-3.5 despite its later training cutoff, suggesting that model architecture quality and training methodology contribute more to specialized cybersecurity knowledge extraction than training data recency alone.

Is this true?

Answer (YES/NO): NO